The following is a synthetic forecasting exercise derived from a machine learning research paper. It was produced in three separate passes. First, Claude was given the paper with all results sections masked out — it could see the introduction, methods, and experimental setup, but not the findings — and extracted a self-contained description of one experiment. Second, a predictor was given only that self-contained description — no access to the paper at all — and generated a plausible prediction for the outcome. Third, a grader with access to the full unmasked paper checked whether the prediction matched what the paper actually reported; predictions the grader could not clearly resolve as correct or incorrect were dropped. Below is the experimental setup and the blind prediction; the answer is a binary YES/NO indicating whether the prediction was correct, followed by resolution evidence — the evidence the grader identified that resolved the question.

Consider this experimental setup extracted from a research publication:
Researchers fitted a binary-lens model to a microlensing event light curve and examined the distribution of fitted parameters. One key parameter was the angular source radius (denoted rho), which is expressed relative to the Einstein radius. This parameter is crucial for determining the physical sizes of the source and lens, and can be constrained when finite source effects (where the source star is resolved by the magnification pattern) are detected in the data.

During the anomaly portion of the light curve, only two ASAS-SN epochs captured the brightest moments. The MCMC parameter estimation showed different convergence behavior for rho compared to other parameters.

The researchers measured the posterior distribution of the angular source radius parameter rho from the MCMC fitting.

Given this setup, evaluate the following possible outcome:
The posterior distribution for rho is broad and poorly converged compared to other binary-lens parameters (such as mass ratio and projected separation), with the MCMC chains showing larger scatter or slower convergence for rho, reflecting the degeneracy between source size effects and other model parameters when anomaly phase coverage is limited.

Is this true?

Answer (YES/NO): NO